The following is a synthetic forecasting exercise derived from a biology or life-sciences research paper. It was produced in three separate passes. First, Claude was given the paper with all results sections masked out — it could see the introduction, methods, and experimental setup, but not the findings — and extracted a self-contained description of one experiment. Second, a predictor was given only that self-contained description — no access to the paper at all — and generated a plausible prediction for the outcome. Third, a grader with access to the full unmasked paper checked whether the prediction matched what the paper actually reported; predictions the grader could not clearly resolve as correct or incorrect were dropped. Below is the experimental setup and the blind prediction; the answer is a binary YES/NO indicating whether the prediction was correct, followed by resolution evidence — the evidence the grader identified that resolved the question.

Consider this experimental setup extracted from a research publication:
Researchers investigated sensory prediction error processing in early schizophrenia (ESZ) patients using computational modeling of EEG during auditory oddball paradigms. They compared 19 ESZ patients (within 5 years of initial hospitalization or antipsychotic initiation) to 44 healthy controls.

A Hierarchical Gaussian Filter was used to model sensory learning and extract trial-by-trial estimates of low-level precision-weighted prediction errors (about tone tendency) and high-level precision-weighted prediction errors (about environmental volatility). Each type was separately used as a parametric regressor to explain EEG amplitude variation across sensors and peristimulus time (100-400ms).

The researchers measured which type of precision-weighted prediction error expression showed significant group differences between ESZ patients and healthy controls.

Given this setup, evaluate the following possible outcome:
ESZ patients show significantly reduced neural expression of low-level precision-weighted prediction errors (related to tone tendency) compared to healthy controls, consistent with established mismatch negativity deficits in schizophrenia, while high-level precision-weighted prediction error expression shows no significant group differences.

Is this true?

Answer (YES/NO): NO